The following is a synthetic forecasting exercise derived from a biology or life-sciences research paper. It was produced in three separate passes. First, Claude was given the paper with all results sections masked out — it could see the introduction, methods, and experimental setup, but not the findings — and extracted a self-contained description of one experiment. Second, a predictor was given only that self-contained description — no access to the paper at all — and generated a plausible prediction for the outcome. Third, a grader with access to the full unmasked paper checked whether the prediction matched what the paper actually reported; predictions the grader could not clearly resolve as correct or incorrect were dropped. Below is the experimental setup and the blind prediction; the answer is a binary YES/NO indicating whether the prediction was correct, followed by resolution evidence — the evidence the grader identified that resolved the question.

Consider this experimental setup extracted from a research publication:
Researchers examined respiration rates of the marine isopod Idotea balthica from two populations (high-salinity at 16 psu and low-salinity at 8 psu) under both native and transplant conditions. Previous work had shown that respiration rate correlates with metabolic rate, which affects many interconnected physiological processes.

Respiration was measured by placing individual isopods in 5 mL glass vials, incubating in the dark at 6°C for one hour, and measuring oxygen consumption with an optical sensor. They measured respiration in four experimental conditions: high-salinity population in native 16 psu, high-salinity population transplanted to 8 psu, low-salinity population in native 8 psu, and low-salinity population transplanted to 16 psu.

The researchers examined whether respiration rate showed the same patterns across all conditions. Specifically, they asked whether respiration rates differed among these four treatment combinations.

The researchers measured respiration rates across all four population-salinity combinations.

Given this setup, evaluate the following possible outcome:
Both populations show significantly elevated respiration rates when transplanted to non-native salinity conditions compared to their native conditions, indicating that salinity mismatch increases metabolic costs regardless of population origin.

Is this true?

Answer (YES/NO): NO